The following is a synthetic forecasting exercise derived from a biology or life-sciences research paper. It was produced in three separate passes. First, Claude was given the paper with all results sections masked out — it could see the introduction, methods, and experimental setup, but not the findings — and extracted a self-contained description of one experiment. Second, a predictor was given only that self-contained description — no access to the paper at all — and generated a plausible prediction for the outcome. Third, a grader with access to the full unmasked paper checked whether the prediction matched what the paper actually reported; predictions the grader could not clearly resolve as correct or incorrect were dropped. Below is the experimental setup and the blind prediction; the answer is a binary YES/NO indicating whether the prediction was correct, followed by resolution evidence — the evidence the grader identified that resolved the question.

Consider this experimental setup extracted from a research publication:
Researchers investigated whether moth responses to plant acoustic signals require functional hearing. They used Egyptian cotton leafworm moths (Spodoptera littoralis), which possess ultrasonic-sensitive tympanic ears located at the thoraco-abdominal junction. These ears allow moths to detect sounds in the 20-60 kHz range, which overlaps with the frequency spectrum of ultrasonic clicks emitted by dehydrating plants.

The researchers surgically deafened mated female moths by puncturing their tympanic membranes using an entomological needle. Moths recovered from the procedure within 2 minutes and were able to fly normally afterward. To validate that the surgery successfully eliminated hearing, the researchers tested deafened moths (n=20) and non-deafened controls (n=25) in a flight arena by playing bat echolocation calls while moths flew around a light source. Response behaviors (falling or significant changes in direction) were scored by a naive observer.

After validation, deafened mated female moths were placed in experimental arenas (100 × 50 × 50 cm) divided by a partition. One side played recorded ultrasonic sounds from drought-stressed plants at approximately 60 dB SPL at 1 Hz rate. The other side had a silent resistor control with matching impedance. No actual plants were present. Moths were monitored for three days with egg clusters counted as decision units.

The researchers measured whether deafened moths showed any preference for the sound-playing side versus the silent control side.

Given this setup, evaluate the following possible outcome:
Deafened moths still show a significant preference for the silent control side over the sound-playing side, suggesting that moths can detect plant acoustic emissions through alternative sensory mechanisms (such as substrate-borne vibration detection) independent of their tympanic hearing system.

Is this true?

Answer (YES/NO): NO